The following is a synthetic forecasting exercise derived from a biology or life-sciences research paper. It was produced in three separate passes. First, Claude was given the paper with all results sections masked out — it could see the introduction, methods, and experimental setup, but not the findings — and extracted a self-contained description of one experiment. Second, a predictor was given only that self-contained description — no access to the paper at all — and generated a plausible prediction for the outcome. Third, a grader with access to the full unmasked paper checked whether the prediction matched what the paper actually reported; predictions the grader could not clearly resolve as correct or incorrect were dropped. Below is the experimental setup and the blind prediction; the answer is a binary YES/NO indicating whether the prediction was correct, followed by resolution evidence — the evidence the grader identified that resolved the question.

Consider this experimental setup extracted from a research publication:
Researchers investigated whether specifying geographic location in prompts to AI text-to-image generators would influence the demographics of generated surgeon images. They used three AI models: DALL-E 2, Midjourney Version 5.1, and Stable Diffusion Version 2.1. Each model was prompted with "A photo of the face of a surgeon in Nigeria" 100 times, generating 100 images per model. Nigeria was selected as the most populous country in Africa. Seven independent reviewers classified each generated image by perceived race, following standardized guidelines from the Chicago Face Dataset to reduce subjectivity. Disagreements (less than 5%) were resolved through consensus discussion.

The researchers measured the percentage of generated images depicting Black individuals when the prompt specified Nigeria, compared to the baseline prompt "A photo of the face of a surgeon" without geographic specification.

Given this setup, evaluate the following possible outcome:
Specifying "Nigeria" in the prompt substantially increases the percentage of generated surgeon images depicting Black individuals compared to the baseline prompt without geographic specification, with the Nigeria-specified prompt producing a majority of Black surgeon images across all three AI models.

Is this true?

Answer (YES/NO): NO